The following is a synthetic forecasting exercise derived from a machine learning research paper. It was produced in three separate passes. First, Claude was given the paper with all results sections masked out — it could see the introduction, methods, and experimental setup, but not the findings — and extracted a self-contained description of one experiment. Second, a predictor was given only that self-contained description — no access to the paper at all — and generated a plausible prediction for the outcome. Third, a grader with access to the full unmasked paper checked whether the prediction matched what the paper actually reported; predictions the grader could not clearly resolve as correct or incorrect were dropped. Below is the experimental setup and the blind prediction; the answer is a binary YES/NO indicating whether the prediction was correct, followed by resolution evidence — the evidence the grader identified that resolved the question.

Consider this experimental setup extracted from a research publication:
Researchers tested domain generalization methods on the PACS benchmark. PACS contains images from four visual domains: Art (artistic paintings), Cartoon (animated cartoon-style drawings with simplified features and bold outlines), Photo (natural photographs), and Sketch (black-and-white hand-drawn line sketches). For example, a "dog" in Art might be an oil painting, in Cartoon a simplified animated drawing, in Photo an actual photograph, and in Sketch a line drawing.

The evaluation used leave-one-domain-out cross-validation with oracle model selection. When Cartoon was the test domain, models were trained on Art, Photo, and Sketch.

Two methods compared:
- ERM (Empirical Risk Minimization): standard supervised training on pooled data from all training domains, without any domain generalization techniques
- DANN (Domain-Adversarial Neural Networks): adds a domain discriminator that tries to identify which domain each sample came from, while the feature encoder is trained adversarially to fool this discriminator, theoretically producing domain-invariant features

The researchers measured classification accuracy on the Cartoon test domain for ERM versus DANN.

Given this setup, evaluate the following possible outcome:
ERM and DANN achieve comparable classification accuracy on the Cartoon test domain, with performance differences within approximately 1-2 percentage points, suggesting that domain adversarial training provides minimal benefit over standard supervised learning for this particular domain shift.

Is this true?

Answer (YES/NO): NO